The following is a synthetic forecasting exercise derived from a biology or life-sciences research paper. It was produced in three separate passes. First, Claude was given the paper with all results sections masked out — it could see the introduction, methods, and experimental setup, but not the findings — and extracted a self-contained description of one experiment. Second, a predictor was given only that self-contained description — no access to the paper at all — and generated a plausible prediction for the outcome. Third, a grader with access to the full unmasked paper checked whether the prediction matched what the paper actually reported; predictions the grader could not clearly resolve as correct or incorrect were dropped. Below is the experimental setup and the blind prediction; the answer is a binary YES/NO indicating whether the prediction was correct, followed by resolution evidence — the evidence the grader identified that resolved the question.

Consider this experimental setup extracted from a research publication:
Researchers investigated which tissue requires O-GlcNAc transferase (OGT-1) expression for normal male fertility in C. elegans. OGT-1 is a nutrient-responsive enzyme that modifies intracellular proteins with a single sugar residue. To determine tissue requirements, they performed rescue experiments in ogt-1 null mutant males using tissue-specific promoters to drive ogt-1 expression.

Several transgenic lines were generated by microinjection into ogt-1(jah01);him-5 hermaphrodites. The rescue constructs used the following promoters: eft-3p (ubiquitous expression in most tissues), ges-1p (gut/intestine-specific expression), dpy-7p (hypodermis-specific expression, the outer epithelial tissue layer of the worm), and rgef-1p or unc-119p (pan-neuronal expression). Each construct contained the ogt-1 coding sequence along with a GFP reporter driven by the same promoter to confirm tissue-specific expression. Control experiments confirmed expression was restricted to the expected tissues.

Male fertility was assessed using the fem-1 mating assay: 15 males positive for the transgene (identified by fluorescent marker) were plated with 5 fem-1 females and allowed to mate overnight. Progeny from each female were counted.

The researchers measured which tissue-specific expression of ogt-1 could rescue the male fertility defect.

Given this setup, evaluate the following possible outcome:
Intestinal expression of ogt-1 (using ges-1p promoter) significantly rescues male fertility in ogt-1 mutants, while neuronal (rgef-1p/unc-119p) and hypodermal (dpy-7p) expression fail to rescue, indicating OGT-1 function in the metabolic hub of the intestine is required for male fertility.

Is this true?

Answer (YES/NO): NO